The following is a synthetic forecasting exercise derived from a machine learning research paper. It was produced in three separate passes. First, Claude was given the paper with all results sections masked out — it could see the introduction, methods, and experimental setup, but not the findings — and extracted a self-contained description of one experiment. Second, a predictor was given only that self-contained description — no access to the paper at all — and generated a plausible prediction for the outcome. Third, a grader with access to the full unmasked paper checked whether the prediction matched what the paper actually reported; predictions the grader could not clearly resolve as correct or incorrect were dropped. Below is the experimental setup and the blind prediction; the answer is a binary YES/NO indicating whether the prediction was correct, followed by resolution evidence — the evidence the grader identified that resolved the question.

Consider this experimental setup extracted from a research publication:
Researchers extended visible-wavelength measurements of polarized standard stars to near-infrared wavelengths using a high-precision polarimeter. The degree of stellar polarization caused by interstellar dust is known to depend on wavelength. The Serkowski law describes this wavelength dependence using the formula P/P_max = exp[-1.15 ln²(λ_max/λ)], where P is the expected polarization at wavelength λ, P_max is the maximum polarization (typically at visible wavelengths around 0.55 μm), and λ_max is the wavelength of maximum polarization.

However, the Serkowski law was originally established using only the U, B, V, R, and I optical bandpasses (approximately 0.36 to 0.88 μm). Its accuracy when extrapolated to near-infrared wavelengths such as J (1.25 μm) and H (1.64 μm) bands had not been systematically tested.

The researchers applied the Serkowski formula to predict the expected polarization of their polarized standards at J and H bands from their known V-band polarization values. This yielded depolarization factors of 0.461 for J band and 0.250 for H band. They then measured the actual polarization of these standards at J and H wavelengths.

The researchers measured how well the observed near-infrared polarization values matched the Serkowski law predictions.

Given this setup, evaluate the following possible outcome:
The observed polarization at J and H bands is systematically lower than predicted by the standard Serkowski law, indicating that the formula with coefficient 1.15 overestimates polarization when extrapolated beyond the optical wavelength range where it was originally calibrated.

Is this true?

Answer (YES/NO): NO